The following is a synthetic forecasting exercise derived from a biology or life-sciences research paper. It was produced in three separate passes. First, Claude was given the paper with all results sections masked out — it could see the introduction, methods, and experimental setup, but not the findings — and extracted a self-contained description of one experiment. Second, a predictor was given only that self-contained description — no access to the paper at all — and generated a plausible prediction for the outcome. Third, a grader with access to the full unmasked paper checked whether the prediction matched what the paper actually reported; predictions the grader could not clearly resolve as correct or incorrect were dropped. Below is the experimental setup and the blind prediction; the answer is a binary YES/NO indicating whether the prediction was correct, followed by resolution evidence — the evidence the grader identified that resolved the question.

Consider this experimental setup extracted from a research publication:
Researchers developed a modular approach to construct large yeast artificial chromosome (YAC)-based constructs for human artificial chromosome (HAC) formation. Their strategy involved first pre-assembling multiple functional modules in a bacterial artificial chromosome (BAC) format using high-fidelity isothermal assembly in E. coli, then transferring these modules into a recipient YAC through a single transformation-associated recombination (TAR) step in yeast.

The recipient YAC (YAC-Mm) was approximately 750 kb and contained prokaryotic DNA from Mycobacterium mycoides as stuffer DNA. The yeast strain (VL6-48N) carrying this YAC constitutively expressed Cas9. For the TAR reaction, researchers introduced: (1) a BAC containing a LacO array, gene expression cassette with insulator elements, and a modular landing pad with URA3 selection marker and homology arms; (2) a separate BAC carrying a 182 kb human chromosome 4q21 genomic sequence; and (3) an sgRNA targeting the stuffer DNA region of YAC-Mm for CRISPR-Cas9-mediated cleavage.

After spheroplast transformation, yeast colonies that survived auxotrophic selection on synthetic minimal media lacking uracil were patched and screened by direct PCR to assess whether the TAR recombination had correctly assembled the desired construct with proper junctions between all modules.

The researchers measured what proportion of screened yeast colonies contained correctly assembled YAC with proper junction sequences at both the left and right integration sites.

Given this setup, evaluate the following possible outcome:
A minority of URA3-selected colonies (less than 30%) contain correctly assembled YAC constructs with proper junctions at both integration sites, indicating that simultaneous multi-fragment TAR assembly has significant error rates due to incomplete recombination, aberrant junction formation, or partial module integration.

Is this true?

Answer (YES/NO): NO